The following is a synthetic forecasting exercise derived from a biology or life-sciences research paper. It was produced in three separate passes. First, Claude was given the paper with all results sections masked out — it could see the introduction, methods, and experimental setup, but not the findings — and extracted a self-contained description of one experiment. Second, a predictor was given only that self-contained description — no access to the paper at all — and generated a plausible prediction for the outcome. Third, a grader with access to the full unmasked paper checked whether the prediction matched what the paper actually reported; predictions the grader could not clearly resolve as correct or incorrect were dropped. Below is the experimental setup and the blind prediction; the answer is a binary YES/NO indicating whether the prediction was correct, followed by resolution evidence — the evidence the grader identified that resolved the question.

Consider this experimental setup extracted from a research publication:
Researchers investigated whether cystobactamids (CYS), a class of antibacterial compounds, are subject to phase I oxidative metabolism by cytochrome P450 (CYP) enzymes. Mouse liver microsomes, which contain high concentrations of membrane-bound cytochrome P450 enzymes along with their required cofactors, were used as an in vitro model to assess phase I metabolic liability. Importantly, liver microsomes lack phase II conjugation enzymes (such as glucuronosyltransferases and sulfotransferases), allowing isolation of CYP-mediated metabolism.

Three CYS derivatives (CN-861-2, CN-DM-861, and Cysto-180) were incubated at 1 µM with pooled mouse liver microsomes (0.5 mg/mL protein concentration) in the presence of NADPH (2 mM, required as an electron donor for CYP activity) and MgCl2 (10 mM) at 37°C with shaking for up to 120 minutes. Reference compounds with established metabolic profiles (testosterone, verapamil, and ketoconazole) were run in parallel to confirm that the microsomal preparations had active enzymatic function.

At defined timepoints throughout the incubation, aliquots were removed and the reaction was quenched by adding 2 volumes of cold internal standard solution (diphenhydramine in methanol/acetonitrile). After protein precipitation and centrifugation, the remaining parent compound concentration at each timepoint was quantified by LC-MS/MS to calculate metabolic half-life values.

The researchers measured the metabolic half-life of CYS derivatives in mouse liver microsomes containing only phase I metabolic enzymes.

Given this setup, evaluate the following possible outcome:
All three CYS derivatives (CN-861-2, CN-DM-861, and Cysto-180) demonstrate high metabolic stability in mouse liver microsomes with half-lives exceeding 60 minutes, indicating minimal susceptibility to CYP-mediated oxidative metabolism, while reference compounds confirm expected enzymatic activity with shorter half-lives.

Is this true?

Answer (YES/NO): YES